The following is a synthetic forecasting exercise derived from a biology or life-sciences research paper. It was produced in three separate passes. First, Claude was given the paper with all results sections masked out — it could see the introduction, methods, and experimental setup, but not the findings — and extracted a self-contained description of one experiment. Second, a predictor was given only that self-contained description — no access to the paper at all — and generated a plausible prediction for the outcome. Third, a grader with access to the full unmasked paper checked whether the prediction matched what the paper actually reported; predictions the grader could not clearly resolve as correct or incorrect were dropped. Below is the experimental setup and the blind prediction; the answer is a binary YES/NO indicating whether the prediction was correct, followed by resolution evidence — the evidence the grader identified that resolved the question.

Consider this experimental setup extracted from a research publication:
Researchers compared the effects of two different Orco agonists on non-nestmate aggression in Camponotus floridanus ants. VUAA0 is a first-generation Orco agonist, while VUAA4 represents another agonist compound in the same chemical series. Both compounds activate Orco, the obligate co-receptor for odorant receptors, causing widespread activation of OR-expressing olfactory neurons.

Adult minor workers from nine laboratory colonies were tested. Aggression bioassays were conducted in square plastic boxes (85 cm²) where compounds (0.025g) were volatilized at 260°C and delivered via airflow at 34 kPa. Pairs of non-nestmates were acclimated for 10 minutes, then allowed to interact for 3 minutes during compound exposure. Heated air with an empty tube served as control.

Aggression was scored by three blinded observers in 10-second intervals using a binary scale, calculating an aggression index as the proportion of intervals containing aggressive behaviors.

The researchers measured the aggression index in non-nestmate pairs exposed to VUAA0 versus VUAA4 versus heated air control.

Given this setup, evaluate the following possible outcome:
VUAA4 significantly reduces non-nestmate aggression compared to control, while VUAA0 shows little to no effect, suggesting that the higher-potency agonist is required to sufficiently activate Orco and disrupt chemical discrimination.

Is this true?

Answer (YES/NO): YES